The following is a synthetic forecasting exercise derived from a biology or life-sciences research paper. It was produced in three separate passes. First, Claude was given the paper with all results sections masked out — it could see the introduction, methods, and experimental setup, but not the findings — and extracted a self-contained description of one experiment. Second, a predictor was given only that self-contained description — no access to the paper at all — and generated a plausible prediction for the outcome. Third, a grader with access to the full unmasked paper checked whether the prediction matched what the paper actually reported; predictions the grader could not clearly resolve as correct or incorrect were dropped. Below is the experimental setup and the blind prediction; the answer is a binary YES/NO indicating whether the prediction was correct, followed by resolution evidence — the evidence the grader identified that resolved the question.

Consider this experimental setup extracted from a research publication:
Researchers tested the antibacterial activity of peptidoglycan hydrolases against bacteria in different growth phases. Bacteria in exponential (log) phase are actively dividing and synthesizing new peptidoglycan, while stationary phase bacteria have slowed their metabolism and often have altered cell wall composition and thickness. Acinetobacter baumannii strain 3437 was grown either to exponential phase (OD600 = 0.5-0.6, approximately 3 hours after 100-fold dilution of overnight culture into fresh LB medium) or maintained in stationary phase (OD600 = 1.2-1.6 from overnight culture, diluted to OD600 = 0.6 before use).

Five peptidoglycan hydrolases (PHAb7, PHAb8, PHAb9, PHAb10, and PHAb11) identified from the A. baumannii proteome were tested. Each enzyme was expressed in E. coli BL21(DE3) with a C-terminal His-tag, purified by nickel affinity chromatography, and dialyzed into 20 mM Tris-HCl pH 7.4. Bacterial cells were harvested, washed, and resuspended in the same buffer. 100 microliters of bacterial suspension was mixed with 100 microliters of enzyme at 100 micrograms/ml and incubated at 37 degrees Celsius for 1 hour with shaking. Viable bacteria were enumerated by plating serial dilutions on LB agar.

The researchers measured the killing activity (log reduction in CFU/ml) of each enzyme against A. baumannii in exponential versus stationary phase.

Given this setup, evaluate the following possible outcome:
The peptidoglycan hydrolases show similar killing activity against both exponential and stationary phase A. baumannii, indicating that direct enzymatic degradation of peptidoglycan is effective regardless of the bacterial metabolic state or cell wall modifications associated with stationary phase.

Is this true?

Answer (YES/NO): NO